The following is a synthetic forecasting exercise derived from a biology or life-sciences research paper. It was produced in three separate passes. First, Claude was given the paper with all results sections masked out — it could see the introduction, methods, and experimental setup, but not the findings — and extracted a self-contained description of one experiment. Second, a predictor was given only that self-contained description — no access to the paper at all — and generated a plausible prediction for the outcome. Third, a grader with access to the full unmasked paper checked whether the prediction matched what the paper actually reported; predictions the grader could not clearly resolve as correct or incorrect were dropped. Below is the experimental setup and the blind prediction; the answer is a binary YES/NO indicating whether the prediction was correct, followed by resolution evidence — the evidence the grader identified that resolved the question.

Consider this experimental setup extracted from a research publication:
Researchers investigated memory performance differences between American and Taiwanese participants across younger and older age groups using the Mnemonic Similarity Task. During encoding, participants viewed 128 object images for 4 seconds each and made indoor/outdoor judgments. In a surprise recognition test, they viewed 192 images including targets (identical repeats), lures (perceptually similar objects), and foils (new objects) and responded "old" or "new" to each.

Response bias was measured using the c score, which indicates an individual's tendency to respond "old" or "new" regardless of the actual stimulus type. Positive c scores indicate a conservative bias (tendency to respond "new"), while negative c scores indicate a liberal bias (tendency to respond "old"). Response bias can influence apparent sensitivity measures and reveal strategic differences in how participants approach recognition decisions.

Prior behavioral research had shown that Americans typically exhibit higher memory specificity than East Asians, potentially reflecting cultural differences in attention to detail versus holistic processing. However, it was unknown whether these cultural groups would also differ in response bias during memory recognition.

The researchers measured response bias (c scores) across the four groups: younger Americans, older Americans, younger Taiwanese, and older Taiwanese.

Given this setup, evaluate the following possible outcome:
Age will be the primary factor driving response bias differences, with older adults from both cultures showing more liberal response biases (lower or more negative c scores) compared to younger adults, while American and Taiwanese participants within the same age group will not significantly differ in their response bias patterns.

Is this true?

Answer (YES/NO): NO